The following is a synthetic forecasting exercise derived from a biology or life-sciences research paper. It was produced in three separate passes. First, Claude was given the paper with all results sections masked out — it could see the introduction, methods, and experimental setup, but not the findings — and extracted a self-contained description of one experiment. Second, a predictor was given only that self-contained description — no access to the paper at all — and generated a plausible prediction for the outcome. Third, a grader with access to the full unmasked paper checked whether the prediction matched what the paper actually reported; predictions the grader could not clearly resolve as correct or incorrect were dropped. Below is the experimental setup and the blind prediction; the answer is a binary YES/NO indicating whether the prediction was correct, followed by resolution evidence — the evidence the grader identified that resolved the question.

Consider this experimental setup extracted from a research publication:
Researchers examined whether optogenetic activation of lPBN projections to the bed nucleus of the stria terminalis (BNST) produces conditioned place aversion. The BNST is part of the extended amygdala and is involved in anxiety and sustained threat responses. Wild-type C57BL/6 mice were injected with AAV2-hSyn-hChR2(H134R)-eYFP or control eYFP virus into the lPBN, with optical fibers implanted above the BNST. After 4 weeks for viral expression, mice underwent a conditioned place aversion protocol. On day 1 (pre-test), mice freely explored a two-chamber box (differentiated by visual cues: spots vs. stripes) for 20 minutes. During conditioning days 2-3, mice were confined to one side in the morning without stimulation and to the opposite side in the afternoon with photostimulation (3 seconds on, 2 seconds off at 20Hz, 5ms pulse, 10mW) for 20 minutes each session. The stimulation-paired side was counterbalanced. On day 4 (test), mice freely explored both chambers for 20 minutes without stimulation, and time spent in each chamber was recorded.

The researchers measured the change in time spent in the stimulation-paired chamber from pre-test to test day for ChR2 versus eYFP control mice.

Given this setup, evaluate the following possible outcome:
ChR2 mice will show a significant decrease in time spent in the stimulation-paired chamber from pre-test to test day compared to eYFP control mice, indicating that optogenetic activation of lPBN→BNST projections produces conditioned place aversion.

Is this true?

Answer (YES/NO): YES